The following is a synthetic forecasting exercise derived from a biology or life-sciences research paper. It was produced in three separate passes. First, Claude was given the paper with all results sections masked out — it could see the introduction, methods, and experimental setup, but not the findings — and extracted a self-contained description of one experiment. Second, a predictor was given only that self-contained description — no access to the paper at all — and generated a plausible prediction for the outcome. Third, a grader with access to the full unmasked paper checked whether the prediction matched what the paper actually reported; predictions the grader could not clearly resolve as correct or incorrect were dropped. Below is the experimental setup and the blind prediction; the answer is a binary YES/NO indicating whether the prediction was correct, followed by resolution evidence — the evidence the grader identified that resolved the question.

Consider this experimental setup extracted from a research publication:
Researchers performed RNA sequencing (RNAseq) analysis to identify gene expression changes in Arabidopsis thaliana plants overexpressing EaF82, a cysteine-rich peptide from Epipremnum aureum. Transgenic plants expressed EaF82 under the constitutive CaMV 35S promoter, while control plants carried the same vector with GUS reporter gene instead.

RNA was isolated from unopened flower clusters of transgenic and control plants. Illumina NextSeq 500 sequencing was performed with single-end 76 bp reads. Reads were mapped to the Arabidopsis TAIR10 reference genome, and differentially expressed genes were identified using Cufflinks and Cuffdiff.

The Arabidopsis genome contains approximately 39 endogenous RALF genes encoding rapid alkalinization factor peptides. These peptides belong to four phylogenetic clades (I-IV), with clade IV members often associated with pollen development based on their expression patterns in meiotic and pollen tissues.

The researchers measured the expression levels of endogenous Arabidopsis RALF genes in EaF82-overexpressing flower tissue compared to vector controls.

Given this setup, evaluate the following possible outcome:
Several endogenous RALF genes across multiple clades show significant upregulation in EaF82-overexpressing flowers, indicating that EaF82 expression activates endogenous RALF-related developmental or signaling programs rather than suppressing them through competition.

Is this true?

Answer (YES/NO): NO